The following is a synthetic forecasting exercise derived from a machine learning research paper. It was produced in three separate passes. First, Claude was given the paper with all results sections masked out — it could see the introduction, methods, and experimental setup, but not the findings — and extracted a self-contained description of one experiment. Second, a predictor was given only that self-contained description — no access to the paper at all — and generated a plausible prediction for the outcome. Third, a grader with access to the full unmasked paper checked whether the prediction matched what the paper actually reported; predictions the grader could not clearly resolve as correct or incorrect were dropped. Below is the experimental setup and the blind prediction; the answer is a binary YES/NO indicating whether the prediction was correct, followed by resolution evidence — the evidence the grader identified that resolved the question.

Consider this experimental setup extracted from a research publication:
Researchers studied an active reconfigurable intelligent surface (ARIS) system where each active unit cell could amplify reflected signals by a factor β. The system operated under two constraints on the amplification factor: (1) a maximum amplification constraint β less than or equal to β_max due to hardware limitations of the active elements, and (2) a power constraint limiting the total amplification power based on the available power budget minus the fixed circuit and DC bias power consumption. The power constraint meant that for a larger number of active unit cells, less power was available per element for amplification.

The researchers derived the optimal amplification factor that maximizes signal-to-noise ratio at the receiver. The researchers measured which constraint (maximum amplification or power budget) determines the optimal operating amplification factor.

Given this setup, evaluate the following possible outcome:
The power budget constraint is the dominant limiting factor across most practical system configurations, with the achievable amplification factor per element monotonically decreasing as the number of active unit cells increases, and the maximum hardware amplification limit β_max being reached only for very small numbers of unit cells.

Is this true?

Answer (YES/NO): NO